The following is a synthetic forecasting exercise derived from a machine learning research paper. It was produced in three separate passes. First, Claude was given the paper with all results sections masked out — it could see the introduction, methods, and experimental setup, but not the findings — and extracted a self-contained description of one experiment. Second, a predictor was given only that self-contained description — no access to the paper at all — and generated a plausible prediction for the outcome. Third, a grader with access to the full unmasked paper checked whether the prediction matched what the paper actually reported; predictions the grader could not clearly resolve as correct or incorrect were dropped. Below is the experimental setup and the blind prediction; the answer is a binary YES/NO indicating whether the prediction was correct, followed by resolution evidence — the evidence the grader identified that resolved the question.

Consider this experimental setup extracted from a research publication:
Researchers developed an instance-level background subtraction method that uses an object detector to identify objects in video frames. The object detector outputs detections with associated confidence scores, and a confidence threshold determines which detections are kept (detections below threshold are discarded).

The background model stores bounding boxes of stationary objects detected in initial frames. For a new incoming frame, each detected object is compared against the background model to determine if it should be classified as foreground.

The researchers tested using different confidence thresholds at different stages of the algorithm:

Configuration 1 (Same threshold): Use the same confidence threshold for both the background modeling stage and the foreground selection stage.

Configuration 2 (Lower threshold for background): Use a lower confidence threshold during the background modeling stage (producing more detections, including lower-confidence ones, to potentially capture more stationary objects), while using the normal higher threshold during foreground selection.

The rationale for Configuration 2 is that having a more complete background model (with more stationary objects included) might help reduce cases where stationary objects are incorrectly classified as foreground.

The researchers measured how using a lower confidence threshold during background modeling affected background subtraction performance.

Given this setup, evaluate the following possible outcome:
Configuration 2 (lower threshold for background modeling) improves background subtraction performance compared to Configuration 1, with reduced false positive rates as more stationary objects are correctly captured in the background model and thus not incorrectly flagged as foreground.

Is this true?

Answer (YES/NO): YES